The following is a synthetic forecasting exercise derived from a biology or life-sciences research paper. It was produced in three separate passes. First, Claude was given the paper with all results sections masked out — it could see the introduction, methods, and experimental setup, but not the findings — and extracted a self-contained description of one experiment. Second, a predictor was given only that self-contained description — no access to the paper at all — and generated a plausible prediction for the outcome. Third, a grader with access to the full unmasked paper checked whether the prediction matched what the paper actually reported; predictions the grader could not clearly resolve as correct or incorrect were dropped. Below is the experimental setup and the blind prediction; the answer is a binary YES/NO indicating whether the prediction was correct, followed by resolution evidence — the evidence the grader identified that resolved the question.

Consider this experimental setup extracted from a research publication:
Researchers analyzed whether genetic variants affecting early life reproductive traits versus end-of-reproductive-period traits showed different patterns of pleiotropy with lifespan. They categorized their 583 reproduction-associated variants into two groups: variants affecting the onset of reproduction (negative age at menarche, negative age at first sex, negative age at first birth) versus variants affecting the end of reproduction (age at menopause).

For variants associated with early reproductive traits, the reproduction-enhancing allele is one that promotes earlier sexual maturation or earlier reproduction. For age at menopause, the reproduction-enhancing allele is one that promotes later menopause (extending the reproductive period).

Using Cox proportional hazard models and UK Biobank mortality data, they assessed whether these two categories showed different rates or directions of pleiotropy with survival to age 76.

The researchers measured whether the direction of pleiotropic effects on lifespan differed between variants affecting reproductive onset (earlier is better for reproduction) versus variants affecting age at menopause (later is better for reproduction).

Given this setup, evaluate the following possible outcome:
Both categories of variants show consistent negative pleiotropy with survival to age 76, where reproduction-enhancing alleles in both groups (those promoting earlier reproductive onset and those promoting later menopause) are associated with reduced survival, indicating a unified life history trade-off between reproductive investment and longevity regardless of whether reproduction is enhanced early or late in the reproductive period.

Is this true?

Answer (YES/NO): YES